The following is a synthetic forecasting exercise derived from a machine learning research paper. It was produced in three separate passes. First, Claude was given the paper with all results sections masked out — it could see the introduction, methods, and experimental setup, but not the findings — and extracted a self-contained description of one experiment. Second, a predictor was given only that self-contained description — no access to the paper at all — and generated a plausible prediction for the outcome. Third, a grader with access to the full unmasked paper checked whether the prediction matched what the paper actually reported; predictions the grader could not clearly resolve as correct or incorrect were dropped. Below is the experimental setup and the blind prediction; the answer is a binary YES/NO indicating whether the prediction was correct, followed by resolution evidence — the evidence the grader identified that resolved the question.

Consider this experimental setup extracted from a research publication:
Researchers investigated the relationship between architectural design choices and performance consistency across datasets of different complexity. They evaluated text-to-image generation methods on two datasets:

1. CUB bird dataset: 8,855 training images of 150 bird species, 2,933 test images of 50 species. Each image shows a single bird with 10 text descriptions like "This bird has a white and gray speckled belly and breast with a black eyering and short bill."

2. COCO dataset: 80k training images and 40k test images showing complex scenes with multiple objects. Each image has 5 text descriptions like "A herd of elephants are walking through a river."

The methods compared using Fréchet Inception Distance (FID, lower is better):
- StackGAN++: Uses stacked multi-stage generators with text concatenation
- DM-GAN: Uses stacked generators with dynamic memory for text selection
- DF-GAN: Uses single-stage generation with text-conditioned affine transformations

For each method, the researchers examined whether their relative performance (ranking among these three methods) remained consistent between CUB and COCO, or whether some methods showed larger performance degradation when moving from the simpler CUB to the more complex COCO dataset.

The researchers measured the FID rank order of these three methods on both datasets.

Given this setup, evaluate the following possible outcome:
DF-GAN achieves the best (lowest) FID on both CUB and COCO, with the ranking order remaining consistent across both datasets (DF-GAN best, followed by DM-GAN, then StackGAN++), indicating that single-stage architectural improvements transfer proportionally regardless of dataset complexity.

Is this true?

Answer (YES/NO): NO